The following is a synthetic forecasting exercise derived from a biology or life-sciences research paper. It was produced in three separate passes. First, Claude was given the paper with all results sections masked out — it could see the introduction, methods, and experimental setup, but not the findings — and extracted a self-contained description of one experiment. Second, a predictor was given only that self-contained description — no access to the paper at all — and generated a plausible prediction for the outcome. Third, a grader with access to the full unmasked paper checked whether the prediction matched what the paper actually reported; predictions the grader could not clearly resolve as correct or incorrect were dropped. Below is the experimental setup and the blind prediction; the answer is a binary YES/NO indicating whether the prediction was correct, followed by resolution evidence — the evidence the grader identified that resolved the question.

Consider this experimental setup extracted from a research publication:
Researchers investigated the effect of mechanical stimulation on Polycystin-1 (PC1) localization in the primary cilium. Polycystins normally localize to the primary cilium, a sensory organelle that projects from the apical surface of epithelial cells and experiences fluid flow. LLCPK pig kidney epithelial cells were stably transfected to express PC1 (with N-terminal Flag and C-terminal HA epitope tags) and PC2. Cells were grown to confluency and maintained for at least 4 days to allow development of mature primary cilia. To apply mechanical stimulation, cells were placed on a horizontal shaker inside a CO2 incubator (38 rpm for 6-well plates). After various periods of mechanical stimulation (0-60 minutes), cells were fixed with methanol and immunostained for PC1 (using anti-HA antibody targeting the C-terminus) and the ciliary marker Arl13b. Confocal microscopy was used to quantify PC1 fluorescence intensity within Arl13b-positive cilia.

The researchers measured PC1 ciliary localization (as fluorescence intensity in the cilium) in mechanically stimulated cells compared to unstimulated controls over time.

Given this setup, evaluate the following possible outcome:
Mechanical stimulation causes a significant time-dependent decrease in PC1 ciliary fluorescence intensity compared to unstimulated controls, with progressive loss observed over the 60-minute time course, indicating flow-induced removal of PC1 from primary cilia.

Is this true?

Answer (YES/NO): NO